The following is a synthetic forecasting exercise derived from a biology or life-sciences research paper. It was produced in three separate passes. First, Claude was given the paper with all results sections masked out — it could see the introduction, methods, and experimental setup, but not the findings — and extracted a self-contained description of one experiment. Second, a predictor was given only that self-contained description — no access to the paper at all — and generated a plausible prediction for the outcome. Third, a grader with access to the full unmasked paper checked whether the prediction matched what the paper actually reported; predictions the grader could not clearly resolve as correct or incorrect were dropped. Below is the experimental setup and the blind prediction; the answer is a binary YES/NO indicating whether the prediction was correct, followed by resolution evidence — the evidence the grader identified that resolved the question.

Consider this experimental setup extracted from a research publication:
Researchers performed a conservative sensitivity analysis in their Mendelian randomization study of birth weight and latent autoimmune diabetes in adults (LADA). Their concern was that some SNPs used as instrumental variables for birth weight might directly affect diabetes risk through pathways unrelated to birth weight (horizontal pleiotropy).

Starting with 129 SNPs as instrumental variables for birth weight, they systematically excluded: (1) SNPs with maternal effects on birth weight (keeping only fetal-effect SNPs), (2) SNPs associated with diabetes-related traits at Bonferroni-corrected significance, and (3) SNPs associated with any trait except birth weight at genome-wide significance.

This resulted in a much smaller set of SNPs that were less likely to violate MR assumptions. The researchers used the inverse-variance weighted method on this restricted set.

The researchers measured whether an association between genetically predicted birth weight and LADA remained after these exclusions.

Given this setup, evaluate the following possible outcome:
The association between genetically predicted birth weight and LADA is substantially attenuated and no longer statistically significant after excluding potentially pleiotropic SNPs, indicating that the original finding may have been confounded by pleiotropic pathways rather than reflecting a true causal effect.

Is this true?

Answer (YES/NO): NO